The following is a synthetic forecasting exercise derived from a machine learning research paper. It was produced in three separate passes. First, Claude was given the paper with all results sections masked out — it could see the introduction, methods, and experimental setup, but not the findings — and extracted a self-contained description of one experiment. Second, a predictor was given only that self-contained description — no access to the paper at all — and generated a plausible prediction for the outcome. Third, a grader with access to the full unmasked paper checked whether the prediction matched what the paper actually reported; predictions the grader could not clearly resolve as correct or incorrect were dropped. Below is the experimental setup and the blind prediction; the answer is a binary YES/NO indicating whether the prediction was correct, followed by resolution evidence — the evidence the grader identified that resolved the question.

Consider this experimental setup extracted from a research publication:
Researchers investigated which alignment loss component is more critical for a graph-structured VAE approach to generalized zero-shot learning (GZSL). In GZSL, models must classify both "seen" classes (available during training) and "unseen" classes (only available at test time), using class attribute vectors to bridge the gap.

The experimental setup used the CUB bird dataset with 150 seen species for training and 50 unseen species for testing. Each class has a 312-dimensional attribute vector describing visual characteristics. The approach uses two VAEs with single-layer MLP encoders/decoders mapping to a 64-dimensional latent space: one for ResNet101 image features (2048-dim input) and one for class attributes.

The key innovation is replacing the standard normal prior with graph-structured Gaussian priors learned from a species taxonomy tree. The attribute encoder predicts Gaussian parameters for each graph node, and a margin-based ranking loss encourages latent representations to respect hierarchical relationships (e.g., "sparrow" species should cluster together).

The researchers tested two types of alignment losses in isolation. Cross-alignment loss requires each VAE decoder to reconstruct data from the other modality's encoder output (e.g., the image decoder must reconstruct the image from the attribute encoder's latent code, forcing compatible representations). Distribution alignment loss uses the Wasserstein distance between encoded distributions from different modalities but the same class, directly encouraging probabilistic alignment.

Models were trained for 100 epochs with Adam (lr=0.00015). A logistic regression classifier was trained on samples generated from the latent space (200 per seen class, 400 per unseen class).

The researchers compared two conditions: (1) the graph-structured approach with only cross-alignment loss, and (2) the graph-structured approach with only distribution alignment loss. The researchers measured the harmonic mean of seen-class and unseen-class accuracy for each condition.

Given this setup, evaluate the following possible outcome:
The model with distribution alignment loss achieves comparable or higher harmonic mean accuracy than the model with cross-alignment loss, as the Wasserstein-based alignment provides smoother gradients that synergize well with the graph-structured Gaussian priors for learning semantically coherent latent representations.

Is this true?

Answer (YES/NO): NO